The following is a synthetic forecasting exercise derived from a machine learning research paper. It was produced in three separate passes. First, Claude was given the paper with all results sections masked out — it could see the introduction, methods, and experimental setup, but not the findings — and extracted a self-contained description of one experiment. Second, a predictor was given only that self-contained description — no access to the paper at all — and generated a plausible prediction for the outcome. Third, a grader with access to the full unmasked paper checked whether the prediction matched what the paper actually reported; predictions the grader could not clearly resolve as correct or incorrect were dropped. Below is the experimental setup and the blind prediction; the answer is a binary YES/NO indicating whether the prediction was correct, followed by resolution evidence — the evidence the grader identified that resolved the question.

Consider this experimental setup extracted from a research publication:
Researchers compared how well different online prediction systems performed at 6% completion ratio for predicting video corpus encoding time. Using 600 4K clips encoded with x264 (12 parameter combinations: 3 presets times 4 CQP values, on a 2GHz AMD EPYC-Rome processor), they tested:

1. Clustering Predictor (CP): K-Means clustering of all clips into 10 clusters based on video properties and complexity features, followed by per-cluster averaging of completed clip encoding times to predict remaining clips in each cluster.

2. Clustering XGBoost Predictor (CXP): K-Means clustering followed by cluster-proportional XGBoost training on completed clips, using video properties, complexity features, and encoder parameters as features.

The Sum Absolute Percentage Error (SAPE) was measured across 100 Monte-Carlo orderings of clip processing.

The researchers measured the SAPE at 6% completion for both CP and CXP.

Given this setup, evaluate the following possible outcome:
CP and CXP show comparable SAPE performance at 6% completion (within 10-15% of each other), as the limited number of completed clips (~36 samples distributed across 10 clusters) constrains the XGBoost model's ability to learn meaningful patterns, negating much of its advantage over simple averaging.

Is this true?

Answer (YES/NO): YES